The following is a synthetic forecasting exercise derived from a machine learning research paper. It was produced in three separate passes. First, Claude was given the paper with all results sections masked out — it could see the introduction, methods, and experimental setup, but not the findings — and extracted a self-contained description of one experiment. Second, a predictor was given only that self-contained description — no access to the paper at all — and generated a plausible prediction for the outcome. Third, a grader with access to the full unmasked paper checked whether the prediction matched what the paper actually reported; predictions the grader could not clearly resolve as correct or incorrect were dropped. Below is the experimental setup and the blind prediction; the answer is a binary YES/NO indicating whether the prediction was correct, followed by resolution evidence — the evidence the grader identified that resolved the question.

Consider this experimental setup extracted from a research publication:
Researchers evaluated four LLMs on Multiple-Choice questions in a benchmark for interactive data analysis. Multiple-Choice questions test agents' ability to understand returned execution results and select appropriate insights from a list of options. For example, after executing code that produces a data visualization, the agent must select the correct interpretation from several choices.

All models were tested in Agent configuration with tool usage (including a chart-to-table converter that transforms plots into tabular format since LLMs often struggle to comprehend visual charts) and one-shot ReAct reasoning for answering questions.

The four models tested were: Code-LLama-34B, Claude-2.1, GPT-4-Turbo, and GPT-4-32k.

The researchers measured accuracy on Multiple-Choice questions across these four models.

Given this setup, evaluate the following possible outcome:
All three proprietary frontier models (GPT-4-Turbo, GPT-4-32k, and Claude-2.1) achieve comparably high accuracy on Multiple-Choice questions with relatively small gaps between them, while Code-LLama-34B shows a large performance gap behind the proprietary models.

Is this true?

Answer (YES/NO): NO